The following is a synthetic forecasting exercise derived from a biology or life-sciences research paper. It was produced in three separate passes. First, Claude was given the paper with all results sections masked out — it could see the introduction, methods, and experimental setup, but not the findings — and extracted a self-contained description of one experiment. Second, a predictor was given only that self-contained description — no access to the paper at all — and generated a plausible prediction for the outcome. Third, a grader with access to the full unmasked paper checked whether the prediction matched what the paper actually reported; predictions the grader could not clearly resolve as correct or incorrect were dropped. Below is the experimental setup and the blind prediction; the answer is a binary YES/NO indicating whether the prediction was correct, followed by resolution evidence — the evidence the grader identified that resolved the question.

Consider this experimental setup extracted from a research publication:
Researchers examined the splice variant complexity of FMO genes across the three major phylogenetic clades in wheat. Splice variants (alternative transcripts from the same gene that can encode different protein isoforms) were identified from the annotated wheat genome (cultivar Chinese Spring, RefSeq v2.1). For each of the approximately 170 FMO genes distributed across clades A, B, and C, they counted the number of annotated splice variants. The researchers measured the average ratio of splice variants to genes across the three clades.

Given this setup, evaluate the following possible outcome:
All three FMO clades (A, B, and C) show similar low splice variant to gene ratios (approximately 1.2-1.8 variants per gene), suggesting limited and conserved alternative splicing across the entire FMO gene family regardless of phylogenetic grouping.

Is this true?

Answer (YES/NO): NO